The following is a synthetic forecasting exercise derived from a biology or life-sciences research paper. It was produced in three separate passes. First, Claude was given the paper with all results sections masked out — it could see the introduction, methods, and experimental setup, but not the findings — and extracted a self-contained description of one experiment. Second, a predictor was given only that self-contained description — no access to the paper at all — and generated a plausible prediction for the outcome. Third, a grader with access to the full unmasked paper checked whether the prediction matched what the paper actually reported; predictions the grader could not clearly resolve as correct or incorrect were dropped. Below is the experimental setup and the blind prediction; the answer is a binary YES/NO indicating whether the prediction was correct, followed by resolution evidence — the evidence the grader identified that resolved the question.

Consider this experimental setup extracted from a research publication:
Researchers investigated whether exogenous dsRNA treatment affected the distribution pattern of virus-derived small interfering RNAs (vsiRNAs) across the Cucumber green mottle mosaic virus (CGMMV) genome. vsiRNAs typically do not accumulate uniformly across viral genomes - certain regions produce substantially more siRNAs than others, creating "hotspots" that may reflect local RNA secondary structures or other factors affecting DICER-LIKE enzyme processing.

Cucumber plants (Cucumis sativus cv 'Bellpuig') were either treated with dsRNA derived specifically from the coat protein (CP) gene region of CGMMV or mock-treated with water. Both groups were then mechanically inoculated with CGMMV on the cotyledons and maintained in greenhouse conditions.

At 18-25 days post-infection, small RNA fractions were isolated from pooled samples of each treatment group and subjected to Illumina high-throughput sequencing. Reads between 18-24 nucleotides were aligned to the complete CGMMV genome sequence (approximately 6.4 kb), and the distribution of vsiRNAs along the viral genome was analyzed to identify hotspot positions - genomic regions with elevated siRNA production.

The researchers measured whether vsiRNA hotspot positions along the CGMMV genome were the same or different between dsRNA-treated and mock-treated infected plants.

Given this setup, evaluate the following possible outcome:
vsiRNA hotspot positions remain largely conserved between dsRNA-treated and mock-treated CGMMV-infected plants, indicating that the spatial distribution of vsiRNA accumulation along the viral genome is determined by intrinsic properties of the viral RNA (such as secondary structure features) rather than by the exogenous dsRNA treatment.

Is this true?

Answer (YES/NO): YES